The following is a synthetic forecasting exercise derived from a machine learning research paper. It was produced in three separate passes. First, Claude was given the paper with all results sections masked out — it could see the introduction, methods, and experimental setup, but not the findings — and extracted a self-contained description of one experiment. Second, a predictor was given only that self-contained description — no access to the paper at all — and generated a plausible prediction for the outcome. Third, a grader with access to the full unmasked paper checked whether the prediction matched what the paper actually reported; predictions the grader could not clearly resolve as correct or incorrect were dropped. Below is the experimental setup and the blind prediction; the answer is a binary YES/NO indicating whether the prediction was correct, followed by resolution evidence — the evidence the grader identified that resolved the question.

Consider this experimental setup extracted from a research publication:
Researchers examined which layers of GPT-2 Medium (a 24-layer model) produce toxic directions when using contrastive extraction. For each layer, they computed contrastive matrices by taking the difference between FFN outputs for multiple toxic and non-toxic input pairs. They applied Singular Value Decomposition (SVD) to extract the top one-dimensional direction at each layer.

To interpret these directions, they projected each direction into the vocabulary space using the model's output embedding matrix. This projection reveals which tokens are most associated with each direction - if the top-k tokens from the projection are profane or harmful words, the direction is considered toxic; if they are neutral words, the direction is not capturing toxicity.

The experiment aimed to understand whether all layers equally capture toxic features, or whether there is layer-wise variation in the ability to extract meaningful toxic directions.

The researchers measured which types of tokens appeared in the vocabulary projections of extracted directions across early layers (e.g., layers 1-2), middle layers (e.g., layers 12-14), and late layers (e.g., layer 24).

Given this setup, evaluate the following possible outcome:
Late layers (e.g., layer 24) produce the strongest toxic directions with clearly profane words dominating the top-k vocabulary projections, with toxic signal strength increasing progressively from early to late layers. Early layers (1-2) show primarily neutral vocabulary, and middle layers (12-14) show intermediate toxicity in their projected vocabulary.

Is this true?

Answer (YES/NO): NO